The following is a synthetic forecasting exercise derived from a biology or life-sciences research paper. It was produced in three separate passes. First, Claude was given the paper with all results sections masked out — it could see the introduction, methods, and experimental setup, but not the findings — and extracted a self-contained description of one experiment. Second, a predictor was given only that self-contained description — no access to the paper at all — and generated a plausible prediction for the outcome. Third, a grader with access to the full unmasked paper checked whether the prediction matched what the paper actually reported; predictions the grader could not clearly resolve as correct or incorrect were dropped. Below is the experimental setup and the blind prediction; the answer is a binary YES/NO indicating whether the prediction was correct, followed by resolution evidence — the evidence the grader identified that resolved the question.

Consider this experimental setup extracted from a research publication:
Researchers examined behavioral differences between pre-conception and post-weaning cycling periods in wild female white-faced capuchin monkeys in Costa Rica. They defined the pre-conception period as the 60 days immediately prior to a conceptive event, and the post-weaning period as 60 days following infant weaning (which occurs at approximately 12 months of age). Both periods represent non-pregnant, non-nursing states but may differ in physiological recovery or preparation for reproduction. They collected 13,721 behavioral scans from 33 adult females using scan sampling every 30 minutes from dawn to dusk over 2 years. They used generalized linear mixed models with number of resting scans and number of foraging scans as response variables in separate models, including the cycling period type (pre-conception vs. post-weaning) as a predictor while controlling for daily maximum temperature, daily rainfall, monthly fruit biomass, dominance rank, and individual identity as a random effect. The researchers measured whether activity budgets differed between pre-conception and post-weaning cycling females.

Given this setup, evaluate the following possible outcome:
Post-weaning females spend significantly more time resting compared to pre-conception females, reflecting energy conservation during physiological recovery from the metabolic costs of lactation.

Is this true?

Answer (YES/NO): NO